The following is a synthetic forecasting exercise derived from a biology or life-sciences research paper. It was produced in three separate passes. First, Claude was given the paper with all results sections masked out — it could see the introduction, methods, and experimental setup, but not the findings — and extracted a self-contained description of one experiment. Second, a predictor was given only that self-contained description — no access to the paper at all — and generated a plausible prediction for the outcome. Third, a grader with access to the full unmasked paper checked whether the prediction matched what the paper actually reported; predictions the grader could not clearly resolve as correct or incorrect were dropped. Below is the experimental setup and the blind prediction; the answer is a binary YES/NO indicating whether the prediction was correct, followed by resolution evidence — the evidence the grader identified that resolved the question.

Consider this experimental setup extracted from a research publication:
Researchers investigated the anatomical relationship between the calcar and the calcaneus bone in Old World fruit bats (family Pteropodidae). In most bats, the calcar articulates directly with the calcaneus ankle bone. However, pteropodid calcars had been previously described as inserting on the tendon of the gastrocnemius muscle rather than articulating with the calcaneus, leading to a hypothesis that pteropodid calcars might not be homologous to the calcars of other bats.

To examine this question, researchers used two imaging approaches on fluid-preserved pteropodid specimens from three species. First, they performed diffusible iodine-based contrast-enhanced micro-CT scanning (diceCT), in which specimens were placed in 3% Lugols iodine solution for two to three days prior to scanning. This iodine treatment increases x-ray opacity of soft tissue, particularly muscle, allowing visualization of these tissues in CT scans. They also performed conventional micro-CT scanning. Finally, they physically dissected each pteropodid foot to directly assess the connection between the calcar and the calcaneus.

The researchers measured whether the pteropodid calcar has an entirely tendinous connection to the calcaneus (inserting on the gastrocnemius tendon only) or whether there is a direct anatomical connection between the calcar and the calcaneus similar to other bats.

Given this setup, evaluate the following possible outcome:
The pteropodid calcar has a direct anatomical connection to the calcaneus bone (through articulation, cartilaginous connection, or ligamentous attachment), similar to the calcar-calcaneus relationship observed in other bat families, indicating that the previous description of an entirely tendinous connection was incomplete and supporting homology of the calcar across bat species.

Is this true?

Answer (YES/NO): NO